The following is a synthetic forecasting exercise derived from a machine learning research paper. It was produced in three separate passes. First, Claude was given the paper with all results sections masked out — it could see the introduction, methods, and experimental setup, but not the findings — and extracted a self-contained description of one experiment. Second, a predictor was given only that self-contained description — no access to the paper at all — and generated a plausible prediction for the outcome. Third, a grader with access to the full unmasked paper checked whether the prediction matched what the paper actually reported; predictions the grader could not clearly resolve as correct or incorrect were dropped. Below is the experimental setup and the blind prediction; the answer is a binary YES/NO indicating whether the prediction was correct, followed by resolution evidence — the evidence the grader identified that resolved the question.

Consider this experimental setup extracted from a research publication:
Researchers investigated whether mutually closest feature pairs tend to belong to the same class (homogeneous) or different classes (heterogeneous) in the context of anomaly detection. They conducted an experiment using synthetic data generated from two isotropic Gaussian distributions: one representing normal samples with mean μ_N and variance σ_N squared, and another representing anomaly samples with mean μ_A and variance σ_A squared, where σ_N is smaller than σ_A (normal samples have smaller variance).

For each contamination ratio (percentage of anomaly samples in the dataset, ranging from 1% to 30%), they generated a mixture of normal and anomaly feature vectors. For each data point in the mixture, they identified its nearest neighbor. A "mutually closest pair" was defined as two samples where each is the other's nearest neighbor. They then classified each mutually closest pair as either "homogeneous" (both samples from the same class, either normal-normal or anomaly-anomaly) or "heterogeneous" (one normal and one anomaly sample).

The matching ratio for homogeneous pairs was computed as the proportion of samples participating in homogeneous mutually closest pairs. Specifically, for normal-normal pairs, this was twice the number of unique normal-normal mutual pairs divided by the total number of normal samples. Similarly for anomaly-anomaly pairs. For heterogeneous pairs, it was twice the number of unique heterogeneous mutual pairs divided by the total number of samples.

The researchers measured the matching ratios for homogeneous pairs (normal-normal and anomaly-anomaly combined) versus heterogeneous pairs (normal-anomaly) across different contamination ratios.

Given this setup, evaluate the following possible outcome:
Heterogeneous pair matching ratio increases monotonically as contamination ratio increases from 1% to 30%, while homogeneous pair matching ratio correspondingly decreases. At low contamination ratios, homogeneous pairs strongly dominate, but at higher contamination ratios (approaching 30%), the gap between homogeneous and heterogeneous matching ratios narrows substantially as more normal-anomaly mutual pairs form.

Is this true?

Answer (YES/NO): NO